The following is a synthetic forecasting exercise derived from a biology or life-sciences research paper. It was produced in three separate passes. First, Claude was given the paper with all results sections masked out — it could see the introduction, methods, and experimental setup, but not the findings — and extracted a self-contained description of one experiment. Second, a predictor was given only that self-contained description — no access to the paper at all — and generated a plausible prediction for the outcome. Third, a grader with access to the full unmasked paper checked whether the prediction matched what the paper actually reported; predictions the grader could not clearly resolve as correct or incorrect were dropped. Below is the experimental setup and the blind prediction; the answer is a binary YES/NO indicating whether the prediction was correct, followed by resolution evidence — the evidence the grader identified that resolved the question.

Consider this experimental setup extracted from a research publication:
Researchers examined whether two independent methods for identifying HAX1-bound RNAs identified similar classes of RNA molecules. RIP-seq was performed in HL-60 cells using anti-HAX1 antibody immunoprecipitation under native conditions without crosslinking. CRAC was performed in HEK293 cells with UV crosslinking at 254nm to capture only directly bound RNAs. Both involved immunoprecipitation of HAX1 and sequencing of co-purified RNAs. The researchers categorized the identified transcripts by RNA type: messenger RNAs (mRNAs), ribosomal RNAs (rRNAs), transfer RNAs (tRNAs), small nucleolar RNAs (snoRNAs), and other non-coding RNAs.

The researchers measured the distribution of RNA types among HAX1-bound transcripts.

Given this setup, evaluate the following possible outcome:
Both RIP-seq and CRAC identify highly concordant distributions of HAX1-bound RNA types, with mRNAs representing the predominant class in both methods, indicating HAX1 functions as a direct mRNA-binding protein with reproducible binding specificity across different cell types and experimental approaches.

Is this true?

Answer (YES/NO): NO